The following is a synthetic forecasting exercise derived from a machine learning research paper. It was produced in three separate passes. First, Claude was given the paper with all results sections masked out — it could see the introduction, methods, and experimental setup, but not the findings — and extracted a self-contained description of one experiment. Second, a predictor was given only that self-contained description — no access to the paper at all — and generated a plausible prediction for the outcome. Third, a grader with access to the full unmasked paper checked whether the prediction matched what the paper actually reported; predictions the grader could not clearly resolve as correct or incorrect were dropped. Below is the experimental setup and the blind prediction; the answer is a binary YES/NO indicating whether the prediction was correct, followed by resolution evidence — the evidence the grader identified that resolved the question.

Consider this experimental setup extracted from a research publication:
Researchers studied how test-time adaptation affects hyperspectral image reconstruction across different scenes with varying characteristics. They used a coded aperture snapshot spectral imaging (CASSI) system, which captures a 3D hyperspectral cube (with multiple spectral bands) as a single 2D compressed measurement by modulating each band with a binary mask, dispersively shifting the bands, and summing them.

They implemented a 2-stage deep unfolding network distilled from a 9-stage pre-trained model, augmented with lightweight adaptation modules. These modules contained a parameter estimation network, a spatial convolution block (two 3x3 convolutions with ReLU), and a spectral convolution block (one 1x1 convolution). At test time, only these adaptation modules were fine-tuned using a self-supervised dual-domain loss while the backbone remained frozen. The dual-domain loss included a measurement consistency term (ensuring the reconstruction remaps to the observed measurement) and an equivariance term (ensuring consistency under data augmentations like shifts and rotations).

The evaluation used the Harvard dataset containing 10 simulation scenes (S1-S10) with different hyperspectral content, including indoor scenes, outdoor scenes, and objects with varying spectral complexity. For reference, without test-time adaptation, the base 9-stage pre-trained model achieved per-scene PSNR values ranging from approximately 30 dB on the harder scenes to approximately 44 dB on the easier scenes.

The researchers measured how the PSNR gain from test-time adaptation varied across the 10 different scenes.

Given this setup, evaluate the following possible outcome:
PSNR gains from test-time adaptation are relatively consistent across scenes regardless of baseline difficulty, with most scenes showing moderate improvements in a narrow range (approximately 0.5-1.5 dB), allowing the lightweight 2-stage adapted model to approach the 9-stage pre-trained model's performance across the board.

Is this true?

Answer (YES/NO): NO